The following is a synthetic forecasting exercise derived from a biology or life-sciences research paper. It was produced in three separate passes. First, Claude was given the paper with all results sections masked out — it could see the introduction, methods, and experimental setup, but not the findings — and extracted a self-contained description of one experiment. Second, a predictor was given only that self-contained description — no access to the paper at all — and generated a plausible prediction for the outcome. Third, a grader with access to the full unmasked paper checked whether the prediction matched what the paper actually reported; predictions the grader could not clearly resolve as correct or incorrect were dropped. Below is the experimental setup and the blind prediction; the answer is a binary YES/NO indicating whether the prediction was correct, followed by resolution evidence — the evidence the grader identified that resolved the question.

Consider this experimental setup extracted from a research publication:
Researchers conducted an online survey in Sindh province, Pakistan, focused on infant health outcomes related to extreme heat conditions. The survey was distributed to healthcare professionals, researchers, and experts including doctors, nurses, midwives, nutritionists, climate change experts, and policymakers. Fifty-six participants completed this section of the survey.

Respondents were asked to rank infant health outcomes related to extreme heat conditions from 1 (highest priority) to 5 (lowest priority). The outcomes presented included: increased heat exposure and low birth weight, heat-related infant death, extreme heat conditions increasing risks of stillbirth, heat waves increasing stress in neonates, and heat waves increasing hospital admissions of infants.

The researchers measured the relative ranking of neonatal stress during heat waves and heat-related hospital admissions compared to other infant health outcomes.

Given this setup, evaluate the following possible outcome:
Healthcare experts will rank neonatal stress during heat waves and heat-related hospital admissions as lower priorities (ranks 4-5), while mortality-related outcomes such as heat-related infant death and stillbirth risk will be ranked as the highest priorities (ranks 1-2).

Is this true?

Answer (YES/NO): NO